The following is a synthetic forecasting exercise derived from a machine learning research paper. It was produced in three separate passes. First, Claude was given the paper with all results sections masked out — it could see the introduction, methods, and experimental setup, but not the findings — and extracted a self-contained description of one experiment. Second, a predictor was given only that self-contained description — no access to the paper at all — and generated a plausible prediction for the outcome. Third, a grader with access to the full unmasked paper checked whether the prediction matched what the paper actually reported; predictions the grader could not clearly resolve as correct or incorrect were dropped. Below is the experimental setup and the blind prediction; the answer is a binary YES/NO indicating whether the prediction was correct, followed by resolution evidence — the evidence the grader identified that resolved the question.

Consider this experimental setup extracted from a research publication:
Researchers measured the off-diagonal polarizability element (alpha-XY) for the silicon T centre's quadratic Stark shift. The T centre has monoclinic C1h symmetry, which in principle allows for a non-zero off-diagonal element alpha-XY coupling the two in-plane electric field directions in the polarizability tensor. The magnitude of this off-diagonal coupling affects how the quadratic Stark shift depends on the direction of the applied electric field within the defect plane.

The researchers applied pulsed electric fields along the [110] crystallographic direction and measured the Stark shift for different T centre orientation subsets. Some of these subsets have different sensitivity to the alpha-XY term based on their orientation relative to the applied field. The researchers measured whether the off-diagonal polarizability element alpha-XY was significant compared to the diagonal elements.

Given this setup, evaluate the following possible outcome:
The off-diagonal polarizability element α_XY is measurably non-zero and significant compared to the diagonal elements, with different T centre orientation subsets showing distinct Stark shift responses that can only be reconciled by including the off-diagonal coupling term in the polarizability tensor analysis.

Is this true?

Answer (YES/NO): NO